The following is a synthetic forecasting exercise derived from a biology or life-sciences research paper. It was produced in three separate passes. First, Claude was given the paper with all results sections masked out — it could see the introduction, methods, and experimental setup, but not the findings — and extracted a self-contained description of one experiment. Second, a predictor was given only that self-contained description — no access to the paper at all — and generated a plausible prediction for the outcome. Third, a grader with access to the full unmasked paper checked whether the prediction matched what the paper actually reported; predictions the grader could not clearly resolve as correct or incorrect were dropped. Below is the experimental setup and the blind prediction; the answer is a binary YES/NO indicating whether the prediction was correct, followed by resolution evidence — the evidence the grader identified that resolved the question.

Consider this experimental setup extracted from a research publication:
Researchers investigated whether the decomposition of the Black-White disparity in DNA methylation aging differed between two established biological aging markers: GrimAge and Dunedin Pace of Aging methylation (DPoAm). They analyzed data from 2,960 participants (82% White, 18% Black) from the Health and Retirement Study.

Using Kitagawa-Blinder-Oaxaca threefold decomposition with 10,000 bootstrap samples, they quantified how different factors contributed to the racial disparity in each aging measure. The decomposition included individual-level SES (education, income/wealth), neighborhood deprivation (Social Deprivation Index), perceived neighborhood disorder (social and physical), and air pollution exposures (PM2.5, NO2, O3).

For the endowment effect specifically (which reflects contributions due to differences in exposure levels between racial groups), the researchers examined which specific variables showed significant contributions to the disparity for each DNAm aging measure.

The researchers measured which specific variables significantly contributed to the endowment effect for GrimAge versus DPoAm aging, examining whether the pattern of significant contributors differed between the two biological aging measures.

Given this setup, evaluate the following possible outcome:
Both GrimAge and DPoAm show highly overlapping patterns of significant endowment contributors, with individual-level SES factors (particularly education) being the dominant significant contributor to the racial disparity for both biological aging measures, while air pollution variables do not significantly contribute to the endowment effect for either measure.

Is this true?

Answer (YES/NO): NO